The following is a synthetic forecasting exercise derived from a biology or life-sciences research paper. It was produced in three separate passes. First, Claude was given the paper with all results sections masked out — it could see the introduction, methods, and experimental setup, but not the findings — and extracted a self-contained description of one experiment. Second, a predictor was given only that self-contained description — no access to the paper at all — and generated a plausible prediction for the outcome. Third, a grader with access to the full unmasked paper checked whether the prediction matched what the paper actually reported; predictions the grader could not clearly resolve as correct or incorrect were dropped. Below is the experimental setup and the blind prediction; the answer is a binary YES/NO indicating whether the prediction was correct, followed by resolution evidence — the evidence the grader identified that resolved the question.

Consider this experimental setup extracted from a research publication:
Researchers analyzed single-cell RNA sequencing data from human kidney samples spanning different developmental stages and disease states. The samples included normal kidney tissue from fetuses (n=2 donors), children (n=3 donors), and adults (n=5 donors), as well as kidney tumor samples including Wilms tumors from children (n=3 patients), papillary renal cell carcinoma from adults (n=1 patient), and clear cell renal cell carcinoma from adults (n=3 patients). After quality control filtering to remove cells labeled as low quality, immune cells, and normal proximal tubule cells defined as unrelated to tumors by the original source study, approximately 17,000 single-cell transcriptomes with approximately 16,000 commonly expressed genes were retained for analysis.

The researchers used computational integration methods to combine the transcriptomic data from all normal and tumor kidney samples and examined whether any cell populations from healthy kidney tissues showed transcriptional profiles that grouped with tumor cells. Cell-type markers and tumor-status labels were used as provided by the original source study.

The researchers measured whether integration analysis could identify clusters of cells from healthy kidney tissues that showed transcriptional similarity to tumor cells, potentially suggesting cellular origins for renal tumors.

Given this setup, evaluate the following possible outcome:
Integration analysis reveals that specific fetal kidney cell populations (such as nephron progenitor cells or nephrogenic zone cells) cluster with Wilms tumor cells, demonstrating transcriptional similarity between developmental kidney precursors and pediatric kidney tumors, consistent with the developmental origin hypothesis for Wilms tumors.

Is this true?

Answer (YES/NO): YES